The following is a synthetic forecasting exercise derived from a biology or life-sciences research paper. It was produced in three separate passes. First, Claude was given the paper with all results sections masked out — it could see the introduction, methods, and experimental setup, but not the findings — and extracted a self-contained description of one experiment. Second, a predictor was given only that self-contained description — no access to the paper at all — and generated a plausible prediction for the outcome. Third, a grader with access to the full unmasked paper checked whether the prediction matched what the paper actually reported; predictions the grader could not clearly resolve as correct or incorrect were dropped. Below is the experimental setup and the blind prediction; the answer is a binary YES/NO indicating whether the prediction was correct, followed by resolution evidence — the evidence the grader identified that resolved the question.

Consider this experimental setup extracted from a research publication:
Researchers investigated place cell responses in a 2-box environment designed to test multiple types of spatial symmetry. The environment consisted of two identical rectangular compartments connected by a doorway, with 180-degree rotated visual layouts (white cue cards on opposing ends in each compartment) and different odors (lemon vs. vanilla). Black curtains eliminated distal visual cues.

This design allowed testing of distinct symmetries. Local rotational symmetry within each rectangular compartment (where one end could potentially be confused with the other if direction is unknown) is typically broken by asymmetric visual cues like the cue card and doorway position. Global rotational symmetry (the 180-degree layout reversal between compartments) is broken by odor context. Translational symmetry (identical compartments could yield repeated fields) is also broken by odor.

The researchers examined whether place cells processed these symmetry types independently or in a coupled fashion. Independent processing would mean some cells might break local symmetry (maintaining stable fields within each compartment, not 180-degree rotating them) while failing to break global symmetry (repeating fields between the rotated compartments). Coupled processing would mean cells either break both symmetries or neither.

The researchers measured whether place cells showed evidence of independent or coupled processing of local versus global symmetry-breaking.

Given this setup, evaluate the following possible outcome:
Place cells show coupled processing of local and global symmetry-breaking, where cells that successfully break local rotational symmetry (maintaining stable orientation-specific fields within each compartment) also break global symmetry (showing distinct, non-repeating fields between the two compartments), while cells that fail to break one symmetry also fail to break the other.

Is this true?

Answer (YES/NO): NO